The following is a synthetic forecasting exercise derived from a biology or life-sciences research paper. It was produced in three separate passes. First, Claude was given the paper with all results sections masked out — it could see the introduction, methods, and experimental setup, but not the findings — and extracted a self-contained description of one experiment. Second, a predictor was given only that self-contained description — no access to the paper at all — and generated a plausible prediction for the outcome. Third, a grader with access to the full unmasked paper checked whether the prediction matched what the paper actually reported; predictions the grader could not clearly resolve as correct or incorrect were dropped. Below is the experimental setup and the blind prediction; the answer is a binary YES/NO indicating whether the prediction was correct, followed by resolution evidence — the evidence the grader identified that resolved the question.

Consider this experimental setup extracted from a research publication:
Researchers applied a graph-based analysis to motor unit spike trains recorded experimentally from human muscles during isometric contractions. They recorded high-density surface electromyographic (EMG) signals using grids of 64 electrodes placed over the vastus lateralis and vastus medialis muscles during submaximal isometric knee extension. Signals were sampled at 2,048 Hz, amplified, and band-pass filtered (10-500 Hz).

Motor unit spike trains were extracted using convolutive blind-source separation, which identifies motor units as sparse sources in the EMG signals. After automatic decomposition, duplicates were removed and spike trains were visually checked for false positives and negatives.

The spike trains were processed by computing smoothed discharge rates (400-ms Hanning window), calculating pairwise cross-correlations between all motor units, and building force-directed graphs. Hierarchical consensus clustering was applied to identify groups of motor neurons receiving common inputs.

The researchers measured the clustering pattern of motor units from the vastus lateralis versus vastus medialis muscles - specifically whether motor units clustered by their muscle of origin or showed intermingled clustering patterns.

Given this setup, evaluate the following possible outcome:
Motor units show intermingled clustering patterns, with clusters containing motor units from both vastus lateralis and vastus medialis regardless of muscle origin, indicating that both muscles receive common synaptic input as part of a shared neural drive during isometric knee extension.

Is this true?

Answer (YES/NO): YES